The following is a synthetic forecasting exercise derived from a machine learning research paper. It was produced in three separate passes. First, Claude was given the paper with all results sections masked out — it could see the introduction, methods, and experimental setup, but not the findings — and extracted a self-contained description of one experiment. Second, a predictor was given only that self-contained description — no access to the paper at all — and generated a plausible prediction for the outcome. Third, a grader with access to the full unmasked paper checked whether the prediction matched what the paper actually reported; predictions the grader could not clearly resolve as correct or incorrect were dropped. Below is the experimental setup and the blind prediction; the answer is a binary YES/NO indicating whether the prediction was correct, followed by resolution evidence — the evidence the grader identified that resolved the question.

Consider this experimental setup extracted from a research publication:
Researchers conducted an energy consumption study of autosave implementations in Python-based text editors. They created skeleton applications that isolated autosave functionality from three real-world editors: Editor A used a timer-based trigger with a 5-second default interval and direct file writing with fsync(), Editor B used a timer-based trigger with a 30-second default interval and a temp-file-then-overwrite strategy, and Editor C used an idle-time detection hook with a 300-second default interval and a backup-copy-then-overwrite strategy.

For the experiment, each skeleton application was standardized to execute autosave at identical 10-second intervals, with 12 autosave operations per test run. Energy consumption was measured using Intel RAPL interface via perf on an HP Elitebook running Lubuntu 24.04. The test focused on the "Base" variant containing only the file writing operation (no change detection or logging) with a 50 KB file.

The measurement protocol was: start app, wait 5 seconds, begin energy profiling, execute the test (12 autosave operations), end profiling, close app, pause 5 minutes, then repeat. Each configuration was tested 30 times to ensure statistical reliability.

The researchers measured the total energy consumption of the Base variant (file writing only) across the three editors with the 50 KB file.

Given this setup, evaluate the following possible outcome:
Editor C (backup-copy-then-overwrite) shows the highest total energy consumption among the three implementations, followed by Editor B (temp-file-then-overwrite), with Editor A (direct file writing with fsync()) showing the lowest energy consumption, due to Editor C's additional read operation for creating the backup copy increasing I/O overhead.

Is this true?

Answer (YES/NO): NO